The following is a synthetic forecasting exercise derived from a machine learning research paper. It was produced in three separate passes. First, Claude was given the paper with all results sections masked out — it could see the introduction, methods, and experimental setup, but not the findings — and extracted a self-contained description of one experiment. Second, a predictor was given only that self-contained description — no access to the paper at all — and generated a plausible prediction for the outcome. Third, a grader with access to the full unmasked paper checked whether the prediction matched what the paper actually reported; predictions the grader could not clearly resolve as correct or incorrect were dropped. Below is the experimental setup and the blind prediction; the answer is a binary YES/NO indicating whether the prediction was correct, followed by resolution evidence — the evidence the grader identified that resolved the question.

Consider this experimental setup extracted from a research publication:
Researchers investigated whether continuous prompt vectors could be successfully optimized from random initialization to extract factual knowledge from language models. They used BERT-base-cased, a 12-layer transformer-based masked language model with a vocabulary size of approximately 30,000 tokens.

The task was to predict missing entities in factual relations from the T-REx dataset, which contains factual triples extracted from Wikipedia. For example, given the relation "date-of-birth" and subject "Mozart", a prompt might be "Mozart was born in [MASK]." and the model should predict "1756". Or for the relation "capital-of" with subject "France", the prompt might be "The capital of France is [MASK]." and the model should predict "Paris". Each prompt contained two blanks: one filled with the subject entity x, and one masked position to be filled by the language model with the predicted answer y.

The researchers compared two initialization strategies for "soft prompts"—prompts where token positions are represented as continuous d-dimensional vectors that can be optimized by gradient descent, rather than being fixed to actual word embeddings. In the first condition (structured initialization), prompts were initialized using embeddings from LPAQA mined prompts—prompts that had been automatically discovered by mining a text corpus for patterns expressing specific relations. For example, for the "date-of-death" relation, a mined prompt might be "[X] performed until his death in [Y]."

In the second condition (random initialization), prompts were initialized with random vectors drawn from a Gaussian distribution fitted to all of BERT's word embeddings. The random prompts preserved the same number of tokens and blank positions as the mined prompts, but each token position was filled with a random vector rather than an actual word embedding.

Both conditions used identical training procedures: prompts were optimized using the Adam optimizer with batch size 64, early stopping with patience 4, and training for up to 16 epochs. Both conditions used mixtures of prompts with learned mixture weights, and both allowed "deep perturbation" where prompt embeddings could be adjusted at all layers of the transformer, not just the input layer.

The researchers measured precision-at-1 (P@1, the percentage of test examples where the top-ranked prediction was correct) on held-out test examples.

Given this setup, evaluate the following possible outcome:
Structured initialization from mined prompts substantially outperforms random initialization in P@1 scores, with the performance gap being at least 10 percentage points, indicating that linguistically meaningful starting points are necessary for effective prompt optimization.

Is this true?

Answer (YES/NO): NO